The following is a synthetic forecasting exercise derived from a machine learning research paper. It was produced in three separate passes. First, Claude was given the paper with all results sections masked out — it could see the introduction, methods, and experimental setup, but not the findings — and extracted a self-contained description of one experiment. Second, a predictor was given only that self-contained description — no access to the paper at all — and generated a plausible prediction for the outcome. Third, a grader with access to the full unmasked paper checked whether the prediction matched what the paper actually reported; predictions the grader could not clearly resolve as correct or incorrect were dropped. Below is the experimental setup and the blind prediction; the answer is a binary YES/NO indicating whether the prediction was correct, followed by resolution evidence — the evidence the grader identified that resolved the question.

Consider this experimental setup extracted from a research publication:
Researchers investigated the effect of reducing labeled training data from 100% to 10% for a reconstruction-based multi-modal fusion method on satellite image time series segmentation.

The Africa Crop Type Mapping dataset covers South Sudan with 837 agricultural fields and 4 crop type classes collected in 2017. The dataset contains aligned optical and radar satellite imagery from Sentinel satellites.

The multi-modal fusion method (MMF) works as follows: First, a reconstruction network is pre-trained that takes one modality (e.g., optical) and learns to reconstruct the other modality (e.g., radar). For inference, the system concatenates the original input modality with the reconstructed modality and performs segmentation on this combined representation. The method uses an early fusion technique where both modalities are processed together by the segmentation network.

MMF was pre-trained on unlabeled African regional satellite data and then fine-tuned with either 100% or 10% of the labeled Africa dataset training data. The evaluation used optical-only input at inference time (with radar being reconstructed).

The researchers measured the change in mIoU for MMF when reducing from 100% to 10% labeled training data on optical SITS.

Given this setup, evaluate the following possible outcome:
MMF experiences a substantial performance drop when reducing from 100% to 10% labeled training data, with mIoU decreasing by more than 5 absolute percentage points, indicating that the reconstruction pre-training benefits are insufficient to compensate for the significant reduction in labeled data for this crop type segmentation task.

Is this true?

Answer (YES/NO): NO